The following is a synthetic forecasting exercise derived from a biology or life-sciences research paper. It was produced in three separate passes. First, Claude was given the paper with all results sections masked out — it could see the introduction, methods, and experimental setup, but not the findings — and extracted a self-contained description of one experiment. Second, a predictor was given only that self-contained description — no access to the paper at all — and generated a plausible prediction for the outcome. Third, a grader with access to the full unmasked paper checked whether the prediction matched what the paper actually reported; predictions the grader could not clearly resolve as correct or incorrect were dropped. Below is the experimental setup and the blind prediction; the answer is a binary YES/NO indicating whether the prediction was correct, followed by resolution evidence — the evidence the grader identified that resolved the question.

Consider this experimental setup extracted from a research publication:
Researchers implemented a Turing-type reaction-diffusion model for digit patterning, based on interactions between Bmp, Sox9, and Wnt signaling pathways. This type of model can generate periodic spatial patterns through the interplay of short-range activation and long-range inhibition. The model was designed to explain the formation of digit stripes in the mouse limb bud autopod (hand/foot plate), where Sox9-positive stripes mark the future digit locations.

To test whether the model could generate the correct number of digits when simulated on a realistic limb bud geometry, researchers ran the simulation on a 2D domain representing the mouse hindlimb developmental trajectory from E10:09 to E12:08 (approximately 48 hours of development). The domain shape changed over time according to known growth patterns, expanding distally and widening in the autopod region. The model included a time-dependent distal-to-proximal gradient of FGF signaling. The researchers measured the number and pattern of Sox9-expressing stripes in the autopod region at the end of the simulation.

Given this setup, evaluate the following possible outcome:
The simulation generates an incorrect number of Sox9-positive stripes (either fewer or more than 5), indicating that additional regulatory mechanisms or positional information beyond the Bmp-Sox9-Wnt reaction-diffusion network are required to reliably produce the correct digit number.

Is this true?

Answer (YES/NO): NO